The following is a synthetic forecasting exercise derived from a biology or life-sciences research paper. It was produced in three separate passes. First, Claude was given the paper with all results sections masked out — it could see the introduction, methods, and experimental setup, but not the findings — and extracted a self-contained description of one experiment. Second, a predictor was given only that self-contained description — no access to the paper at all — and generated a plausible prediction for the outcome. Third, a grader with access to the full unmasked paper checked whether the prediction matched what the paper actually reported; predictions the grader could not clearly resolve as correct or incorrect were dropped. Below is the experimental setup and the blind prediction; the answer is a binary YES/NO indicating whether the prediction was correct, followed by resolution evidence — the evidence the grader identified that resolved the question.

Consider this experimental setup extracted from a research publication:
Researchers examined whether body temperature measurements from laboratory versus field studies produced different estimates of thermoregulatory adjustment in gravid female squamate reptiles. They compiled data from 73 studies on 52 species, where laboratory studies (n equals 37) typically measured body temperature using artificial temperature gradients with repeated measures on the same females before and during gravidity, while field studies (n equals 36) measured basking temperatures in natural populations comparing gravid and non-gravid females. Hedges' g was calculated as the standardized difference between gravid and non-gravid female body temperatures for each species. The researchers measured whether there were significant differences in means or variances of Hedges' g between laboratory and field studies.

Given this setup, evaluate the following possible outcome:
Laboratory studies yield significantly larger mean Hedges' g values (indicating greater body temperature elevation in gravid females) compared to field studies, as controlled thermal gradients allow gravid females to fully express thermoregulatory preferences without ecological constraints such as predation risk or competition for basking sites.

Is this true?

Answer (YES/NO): NO